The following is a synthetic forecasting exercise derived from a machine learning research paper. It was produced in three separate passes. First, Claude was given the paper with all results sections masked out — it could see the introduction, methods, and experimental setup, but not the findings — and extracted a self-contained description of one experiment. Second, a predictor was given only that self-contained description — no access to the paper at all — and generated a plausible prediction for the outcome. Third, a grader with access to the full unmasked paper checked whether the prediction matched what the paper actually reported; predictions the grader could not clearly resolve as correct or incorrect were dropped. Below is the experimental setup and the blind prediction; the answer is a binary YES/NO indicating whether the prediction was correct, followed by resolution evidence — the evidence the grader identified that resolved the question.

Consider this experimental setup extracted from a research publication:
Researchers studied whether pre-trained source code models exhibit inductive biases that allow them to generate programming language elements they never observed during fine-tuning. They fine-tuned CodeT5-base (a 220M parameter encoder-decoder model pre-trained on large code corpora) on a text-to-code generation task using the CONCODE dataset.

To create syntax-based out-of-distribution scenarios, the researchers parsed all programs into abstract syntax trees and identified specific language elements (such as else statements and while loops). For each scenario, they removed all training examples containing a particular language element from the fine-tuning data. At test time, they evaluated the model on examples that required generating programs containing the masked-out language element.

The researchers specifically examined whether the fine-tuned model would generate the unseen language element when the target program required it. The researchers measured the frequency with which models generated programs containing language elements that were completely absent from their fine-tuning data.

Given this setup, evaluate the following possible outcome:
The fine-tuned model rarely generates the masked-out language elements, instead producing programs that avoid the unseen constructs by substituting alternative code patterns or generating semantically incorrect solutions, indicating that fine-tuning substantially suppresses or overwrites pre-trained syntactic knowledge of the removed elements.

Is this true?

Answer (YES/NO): NO